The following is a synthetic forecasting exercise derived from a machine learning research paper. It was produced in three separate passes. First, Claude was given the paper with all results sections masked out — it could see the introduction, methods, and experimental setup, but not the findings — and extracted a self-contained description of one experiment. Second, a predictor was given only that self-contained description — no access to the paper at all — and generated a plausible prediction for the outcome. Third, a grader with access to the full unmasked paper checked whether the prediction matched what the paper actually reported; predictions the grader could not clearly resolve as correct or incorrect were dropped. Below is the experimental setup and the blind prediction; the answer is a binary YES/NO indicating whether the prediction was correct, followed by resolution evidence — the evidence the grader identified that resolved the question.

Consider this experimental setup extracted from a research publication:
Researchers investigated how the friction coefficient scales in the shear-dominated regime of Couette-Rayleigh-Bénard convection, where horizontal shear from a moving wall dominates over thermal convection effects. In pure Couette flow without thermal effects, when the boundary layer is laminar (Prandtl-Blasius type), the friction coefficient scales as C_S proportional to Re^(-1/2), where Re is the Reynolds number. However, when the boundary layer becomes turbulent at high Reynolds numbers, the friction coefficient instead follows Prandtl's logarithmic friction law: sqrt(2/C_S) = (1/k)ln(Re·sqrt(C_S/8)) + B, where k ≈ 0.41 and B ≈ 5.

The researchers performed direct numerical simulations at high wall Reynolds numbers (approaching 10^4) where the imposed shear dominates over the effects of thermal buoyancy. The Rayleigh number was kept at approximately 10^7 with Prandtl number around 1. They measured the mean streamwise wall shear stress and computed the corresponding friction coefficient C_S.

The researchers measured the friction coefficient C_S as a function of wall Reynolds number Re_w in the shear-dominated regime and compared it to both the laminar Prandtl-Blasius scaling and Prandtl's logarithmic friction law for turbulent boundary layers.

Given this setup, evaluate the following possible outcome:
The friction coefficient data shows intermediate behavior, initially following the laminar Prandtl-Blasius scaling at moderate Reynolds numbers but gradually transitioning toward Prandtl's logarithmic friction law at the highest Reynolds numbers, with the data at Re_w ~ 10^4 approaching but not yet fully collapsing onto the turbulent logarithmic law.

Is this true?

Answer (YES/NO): NO